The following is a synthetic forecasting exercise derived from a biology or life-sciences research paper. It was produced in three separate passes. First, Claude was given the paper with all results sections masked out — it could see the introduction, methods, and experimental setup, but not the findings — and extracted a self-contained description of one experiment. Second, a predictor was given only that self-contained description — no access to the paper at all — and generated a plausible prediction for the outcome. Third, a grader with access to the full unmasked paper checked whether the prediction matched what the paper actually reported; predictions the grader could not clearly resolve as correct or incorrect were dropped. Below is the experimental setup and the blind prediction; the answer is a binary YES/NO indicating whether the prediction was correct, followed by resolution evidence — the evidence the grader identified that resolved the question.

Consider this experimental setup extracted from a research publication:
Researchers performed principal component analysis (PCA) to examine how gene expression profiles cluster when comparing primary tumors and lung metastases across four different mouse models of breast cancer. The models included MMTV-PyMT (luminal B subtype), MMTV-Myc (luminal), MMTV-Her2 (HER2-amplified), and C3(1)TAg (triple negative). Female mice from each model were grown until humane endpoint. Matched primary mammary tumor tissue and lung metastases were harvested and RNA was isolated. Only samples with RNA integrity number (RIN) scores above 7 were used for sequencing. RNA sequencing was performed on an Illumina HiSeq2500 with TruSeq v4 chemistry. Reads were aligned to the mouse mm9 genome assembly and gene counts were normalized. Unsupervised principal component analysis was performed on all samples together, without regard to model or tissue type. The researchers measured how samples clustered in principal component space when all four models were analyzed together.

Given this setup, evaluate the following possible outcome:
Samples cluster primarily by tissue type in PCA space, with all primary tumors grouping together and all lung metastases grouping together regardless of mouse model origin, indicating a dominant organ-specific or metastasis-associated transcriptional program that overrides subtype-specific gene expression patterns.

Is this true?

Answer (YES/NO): NO